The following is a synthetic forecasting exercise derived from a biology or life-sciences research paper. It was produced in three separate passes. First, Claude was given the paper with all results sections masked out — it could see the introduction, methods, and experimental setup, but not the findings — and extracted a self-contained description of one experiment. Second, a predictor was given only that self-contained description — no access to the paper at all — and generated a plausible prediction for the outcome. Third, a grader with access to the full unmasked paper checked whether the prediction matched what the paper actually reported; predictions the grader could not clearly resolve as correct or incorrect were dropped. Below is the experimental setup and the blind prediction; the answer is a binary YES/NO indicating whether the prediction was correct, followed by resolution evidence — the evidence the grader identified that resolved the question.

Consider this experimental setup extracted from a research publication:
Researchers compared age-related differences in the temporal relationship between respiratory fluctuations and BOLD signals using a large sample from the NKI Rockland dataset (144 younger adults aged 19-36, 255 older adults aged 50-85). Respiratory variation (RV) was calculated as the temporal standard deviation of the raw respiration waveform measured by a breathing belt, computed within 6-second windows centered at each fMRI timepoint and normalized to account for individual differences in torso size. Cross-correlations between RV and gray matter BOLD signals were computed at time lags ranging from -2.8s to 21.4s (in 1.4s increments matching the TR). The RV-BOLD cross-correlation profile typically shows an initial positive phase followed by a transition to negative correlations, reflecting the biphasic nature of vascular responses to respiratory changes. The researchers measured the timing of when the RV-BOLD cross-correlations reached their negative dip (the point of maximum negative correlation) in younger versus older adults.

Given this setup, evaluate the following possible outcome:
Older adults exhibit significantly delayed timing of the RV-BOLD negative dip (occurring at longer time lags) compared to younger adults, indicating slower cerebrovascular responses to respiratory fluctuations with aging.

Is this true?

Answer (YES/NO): YES